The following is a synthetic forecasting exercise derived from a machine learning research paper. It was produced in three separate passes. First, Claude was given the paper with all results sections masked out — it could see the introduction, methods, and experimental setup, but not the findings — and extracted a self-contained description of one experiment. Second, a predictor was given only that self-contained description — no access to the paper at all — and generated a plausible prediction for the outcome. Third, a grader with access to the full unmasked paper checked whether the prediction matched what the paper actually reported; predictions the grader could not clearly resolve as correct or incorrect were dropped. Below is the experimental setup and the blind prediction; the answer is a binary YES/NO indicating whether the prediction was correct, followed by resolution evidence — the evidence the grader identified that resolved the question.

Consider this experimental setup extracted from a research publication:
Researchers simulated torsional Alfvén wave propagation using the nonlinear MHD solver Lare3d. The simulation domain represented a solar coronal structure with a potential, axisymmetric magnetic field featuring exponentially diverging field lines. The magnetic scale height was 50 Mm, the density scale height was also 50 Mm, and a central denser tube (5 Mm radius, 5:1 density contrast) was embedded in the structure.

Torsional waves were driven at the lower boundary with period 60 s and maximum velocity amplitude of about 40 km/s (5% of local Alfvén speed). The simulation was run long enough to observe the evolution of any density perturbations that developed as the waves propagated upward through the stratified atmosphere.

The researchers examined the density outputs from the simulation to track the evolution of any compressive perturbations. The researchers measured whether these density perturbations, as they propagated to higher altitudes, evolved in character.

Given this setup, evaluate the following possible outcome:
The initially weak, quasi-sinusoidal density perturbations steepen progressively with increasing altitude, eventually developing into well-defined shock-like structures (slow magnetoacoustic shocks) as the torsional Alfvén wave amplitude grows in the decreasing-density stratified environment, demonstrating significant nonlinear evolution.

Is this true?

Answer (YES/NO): YES